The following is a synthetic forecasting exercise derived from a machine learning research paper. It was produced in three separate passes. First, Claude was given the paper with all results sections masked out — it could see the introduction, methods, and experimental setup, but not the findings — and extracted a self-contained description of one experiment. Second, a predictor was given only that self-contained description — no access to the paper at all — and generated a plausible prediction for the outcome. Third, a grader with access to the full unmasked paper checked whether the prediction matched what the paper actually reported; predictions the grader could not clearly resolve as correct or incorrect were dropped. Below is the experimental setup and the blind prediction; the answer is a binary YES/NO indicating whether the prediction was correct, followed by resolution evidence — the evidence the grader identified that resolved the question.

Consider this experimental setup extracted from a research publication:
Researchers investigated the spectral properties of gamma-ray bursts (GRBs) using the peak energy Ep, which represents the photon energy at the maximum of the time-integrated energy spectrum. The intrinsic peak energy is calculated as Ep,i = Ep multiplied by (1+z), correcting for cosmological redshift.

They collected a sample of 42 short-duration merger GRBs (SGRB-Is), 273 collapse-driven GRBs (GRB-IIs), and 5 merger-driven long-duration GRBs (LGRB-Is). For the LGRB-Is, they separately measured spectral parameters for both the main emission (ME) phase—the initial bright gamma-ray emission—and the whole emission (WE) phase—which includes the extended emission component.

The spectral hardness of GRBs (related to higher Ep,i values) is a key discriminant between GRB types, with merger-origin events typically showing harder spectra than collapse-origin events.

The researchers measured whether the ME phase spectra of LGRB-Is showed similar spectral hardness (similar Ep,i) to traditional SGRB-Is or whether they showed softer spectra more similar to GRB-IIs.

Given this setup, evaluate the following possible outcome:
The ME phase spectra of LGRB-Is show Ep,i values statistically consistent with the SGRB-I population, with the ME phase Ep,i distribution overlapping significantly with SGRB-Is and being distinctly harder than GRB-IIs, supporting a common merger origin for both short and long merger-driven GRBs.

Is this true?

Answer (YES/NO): NO